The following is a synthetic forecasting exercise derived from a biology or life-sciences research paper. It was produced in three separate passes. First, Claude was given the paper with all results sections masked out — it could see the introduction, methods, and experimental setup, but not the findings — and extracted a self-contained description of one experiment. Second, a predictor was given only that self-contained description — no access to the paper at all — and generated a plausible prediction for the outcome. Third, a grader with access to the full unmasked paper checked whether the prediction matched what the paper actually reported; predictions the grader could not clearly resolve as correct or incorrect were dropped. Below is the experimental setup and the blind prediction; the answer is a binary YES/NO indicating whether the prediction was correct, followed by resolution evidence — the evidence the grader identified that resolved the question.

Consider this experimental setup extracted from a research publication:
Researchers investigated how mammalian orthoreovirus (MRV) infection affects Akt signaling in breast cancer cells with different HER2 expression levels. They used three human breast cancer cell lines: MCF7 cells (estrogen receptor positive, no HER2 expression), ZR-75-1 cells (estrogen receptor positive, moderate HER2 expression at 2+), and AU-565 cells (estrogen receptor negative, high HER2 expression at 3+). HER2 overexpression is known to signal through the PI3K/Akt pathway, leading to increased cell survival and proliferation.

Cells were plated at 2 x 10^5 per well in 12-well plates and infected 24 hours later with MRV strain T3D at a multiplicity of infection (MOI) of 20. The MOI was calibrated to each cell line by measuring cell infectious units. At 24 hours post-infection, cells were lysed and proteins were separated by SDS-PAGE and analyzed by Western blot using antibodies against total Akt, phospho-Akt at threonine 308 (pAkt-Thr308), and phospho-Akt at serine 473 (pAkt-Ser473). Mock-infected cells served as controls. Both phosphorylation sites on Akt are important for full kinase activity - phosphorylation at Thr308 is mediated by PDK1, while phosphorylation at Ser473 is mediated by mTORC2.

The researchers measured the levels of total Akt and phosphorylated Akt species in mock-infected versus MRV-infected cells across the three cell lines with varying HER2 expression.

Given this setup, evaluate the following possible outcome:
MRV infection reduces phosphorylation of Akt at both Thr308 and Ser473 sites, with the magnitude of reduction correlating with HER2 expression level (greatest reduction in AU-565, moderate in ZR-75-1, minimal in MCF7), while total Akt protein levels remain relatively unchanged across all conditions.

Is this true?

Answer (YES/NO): NO